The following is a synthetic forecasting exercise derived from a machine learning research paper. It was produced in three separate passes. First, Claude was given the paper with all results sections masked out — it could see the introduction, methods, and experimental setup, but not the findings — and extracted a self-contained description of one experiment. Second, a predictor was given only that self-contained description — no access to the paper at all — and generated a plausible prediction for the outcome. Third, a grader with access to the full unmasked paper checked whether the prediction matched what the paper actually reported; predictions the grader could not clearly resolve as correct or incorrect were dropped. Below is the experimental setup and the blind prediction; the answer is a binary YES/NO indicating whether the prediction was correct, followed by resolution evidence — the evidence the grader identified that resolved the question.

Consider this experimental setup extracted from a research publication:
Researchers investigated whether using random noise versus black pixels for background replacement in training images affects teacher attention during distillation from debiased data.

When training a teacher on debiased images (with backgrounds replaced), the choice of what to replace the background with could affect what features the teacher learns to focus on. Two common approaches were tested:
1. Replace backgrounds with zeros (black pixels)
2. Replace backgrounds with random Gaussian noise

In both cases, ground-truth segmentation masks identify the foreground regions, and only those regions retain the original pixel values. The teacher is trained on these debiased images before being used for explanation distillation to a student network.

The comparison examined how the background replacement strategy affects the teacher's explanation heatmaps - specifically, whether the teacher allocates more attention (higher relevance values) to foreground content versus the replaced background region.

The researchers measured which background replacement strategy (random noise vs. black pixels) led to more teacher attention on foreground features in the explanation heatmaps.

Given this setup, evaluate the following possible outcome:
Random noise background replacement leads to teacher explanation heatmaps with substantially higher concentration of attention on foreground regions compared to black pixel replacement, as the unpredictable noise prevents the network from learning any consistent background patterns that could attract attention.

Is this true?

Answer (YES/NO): NO